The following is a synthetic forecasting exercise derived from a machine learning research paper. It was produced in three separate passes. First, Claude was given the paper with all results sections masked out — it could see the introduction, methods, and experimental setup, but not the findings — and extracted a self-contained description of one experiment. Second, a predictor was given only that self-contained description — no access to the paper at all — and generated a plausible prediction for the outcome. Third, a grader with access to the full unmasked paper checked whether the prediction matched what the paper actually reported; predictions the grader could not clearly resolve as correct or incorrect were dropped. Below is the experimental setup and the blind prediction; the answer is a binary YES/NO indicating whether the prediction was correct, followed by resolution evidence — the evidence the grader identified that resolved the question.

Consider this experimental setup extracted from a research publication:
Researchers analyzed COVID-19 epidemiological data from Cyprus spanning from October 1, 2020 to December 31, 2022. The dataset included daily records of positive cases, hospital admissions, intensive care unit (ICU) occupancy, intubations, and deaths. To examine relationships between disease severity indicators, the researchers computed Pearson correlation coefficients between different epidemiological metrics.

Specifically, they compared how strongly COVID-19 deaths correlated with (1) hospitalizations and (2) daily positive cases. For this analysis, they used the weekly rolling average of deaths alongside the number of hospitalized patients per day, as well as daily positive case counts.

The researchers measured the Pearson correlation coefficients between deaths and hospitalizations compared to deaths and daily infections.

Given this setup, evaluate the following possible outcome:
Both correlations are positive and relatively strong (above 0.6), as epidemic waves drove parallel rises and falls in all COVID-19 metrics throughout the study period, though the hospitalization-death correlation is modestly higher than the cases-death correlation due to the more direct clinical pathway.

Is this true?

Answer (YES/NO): NO